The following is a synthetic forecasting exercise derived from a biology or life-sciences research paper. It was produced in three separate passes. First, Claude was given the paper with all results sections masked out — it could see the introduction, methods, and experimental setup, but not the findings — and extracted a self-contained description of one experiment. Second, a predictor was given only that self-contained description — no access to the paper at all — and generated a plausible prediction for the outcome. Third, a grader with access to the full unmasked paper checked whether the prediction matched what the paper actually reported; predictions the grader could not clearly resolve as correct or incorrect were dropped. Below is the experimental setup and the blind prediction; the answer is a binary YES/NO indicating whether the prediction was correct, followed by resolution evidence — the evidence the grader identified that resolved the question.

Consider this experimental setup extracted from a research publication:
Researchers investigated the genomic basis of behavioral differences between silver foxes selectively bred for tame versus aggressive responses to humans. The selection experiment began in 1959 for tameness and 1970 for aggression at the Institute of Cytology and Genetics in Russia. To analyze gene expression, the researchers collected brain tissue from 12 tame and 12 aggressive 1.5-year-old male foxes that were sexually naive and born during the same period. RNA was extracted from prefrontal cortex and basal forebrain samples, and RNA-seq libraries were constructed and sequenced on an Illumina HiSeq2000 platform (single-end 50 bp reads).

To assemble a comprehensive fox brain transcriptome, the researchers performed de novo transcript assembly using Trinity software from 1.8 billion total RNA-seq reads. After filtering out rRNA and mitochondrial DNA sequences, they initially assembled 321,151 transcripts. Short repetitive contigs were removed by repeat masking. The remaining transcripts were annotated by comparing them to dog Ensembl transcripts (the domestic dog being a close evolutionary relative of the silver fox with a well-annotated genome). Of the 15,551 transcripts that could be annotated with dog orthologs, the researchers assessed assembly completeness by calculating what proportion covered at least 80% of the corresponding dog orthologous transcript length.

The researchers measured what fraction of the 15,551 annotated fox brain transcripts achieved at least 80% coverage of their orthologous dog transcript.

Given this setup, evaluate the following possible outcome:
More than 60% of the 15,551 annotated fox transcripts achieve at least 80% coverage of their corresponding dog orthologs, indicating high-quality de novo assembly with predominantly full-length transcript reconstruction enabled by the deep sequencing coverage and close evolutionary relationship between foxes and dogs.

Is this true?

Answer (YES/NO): NO